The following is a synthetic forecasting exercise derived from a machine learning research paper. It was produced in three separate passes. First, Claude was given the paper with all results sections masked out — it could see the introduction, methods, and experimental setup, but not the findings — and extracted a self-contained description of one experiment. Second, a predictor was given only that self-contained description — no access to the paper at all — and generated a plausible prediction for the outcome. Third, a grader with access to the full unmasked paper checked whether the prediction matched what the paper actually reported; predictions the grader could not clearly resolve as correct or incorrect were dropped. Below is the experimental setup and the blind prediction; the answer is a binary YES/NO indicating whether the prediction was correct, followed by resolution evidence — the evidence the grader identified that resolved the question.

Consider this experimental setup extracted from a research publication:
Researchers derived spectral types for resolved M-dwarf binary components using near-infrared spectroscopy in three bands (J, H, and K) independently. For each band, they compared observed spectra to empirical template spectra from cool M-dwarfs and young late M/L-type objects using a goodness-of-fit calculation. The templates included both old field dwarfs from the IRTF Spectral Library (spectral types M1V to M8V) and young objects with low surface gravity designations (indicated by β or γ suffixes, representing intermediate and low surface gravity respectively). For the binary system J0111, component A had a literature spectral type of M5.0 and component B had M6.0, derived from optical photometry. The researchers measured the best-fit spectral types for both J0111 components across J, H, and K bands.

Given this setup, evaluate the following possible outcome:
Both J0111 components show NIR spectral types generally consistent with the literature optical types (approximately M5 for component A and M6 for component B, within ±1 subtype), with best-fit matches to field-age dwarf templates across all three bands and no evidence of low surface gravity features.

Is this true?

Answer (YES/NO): NO